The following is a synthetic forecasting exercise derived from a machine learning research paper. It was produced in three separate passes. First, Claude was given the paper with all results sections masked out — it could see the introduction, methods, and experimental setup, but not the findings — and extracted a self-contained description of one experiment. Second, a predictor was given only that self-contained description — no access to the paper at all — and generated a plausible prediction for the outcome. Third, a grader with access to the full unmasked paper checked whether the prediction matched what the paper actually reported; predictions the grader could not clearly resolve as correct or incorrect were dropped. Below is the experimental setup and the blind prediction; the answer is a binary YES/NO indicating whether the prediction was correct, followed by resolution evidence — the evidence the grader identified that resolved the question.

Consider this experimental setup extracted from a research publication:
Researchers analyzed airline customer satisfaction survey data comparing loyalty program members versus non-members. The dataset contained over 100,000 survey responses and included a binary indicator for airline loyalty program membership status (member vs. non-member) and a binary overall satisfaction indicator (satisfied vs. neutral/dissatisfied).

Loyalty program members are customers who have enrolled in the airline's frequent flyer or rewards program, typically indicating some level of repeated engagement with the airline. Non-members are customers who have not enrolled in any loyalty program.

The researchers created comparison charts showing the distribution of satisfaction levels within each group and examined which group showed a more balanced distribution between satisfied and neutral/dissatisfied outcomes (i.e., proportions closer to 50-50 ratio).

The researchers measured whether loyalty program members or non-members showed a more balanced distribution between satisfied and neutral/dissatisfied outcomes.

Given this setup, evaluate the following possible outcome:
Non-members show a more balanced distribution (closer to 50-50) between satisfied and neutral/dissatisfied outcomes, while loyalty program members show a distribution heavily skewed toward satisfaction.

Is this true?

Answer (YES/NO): NO